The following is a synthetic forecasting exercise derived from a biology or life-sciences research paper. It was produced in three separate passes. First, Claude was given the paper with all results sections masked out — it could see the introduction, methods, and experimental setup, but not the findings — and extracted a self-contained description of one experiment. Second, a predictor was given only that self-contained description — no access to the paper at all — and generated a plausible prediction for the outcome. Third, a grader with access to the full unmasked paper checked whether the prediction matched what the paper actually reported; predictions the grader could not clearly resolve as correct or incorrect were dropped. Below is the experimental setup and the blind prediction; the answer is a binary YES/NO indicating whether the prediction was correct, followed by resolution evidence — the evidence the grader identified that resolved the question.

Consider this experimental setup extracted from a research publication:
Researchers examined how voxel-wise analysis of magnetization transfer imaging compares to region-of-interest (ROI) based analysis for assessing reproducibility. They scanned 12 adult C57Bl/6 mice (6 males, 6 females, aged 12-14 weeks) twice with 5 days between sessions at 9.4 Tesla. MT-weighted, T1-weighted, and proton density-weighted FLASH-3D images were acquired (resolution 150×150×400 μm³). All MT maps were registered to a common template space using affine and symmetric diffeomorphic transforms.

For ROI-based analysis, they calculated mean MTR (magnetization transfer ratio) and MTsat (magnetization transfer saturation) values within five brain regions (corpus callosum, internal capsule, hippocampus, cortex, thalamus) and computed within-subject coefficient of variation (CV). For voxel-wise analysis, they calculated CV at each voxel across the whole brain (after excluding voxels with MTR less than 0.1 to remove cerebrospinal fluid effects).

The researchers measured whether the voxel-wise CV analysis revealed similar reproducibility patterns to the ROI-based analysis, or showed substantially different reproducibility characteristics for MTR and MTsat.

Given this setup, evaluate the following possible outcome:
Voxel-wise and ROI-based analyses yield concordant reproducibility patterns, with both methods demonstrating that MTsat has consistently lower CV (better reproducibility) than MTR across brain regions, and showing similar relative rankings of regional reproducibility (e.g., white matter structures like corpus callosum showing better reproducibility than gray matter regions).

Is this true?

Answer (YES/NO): NO